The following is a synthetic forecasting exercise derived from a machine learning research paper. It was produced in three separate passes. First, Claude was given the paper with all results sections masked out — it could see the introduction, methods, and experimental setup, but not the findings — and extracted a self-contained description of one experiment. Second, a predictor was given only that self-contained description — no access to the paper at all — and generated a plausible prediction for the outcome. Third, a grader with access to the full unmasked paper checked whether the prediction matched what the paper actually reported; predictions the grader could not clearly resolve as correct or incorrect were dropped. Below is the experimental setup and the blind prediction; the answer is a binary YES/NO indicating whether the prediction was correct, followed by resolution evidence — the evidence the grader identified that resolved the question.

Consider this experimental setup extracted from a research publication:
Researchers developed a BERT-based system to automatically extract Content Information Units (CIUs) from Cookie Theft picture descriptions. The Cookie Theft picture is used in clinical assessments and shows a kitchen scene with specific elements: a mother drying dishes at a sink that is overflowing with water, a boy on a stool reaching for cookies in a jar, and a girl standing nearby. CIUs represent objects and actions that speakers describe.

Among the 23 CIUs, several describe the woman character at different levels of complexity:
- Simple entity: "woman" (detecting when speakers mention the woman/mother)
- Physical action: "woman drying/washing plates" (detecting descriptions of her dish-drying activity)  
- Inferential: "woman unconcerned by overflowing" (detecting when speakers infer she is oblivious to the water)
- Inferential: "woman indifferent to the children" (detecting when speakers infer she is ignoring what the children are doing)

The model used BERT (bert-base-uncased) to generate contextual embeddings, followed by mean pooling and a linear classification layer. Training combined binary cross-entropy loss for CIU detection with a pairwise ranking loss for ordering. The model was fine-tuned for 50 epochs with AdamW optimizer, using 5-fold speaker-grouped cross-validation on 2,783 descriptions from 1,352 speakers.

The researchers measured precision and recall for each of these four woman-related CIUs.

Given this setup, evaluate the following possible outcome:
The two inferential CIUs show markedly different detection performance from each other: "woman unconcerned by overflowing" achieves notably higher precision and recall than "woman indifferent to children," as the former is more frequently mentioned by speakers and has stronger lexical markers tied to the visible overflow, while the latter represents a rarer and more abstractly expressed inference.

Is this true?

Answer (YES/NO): NO